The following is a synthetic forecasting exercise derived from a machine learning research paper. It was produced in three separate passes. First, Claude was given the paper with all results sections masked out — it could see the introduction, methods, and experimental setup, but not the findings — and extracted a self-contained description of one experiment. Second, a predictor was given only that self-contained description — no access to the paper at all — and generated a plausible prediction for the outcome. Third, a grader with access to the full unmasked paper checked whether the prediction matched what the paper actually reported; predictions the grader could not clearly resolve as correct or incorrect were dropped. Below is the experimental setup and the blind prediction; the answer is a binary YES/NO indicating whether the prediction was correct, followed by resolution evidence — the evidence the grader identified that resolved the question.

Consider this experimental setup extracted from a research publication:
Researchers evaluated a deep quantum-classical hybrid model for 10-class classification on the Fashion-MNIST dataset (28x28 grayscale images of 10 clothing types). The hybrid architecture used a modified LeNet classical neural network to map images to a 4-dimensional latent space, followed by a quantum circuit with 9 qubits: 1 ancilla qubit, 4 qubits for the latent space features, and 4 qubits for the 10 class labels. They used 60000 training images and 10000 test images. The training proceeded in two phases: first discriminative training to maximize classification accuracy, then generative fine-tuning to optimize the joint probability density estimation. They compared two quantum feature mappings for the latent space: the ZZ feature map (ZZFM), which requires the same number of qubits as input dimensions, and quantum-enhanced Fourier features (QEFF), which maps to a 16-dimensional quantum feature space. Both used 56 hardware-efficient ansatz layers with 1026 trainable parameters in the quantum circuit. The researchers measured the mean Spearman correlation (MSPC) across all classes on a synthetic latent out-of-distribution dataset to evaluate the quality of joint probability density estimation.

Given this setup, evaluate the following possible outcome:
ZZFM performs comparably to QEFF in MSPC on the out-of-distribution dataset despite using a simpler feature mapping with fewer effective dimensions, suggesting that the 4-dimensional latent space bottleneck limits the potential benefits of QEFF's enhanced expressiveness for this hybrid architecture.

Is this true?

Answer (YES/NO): NO